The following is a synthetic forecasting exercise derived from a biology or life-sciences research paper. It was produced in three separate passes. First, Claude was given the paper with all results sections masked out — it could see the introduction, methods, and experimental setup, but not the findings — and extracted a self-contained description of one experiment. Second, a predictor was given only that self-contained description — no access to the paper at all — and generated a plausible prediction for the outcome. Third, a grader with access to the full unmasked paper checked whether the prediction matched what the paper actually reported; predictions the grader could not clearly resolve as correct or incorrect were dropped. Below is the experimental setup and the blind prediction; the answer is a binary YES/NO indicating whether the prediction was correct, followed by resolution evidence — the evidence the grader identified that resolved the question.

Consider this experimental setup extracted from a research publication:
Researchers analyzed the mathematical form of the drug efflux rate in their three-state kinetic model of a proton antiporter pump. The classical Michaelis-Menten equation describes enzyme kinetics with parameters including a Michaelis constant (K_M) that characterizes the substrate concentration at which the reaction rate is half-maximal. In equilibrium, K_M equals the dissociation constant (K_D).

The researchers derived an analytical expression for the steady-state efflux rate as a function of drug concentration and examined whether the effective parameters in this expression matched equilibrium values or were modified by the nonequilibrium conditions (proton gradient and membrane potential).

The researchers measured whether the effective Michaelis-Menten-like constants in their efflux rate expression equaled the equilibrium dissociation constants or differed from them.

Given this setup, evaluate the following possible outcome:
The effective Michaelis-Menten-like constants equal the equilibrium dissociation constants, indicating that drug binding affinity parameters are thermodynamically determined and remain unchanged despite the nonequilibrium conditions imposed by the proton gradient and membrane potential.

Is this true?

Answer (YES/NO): NO